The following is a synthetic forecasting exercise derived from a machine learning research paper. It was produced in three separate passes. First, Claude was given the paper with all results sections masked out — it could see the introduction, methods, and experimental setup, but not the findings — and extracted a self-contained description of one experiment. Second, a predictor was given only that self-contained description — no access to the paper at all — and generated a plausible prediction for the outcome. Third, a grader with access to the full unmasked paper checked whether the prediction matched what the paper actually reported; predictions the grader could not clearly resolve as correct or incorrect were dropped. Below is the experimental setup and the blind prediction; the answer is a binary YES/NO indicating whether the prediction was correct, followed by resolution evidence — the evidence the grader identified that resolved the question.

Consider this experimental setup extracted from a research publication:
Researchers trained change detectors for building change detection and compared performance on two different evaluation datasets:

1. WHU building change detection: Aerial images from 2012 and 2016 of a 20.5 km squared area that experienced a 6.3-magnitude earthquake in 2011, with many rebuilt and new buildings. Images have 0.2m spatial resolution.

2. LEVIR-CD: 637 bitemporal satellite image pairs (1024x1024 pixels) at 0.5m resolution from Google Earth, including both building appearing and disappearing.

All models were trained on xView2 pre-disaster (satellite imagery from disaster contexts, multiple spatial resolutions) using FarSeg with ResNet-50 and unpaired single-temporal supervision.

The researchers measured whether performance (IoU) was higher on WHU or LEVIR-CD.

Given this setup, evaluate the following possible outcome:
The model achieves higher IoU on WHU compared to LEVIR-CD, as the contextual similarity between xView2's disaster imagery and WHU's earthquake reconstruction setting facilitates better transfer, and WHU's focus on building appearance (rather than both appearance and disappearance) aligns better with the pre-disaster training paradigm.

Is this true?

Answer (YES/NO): NO